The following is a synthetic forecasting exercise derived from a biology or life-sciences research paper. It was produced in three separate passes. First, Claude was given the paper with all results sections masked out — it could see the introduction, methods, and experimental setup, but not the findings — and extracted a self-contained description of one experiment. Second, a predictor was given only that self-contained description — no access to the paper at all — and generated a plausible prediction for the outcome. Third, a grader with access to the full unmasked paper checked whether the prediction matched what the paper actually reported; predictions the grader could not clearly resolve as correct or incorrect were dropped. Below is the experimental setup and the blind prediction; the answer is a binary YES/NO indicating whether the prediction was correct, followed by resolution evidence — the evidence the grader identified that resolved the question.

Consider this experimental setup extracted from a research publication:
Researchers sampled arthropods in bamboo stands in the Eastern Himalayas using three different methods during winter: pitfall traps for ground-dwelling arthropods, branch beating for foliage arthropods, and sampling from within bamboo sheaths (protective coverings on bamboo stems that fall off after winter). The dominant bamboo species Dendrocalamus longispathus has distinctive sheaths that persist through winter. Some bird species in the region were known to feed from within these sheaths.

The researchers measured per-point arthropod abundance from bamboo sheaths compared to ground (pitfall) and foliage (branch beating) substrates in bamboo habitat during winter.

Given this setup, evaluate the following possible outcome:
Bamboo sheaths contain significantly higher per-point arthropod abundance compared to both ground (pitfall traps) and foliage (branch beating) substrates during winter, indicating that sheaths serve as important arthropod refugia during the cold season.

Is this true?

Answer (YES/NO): NO